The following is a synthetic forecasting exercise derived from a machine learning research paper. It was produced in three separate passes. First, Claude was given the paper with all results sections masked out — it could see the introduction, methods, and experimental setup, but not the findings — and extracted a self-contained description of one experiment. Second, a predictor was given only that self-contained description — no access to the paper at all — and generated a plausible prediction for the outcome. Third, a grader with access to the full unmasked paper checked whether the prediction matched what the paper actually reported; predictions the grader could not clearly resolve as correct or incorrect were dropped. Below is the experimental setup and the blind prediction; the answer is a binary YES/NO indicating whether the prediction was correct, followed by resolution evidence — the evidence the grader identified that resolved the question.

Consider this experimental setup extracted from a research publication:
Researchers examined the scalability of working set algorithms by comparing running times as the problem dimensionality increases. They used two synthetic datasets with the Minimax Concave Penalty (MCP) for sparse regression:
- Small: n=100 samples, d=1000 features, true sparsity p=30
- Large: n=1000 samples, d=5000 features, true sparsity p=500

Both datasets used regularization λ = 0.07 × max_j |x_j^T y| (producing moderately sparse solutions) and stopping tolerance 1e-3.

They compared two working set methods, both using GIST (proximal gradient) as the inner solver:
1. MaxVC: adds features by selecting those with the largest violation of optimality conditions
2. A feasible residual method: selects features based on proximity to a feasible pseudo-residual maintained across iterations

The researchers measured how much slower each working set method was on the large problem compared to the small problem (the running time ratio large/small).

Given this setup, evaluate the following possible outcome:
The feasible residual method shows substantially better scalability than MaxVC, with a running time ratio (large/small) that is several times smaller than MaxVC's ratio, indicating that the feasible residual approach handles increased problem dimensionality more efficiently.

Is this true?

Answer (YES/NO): NO